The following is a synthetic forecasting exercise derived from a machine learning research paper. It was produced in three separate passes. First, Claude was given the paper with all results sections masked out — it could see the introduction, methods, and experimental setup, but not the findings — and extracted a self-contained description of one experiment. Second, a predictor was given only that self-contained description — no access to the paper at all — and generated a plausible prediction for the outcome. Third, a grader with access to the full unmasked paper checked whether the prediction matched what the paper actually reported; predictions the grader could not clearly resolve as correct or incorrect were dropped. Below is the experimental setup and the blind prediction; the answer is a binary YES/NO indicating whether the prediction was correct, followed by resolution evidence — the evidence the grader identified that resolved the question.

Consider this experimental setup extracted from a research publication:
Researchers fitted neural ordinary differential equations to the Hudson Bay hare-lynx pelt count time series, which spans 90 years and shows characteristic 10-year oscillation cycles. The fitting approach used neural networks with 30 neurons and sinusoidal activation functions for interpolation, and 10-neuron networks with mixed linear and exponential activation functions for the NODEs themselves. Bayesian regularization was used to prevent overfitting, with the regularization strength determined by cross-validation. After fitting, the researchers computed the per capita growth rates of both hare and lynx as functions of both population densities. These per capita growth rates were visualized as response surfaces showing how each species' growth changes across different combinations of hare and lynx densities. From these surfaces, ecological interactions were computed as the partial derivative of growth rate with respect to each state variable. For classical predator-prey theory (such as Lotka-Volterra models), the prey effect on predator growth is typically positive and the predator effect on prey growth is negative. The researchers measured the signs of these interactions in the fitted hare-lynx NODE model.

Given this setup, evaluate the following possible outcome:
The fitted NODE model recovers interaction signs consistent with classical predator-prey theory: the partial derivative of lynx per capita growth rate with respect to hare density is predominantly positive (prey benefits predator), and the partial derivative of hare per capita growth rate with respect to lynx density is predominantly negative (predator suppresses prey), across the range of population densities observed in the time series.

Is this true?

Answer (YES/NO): YES